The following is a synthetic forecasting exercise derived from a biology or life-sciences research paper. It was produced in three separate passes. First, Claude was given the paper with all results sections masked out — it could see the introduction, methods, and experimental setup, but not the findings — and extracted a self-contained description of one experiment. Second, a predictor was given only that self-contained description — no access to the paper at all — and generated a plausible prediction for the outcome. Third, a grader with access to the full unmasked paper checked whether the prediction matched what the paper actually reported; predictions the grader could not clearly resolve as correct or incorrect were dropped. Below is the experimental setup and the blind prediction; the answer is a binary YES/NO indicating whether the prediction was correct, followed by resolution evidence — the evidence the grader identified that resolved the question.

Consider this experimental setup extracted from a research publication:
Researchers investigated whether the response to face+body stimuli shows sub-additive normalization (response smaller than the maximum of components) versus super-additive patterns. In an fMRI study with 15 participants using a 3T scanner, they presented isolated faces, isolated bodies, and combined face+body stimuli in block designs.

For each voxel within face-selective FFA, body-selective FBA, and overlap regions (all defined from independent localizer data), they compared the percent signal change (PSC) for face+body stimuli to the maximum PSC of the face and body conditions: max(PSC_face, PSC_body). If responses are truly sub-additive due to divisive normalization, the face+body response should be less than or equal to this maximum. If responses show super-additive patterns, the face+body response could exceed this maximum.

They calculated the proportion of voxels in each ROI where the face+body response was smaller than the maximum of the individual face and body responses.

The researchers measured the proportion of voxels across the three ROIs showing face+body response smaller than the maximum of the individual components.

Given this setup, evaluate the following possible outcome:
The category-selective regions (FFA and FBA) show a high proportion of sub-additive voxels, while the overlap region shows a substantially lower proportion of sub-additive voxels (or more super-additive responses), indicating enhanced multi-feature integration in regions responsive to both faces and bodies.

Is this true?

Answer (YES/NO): NO